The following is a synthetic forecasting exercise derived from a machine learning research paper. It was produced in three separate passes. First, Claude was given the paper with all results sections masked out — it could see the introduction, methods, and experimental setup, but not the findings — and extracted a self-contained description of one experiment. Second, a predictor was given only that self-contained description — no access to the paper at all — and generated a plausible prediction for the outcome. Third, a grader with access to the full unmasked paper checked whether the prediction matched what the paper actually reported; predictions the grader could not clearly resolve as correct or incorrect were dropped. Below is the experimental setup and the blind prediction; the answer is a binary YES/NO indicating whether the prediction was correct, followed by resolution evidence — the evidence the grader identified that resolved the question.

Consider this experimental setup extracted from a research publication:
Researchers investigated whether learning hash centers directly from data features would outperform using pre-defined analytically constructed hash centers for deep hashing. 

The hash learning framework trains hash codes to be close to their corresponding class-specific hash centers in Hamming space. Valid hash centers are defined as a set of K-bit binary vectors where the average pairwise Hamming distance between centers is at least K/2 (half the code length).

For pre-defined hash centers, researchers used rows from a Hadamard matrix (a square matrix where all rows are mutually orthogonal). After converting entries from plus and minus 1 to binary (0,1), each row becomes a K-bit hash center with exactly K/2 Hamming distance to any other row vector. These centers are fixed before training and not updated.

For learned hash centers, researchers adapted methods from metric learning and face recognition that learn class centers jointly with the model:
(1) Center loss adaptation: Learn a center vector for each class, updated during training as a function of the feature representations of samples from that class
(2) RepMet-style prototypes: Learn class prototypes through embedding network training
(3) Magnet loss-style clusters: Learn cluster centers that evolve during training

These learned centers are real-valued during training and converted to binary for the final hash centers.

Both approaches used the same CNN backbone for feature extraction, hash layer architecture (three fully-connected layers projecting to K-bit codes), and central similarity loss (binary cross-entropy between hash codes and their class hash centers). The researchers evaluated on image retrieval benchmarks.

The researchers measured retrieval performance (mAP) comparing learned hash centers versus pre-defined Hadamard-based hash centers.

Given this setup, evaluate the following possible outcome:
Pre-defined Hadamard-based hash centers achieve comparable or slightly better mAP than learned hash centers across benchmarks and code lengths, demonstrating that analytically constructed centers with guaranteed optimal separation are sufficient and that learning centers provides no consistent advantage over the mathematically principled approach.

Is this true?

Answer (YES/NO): NO